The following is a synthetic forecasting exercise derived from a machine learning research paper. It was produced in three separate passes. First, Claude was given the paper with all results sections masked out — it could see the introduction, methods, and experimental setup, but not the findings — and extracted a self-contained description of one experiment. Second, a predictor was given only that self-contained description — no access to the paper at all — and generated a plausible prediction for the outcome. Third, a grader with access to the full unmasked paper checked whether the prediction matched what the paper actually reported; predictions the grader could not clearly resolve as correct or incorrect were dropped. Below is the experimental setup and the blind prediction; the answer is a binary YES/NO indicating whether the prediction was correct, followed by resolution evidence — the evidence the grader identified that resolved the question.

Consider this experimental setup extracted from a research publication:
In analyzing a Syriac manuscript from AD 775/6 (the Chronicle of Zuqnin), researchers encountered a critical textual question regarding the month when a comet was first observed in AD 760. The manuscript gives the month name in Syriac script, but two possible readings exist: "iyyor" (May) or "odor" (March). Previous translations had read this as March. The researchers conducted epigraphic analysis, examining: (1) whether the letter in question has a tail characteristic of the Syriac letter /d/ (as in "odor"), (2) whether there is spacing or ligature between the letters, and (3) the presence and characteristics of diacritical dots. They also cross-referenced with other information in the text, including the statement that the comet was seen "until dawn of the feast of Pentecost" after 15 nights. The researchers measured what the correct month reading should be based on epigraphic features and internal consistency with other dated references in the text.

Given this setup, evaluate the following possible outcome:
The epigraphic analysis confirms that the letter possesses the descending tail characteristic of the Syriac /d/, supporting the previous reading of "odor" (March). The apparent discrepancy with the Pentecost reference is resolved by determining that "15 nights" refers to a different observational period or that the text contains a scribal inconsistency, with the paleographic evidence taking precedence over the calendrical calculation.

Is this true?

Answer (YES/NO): NO